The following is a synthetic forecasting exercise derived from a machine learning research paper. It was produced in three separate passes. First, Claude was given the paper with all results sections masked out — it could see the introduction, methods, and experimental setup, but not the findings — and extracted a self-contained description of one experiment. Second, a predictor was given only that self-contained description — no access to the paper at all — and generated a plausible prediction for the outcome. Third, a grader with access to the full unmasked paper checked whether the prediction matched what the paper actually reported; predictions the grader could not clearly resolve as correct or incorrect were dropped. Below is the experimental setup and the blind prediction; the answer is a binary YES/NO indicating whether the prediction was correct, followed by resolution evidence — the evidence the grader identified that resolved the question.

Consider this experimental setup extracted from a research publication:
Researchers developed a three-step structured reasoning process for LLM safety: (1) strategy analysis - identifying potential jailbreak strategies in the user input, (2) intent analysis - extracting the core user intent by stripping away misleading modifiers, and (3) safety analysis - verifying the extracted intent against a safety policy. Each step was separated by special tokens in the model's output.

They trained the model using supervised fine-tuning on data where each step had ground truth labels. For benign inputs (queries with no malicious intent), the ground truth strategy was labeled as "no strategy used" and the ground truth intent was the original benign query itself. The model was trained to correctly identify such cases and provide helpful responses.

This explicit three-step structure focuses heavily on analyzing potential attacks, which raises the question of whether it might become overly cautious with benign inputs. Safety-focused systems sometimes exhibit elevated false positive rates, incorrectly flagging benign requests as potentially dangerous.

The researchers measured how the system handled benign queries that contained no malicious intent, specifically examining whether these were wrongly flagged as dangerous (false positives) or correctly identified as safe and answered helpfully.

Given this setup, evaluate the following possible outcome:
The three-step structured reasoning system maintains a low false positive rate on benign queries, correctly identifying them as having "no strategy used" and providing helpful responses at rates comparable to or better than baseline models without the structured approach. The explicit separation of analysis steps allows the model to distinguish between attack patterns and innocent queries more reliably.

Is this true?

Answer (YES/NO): NO